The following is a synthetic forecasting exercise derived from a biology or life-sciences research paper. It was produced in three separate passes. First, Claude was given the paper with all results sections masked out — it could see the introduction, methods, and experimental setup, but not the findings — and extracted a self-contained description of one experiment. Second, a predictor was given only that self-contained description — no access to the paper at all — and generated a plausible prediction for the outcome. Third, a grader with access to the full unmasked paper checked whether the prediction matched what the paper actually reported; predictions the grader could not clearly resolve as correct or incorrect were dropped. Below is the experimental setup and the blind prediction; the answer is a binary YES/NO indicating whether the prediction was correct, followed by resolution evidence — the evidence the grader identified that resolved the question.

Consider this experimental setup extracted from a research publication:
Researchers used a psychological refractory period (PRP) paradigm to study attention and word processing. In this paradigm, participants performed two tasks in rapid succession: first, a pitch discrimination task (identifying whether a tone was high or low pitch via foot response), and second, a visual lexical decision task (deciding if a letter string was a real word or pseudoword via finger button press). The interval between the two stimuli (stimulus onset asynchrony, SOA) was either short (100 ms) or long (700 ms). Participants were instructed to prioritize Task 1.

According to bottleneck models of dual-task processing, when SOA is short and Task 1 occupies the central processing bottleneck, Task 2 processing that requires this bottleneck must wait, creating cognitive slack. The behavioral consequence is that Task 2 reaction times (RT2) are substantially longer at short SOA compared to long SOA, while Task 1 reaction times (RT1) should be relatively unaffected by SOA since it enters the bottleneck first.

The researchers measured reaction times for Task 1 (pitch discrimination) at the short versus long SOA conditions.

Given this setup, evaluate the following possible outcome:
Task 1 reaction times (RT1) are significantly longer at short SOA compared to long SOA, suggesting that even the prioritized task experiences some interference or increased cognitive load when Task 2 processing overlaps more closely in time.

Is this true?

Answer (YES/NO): NO